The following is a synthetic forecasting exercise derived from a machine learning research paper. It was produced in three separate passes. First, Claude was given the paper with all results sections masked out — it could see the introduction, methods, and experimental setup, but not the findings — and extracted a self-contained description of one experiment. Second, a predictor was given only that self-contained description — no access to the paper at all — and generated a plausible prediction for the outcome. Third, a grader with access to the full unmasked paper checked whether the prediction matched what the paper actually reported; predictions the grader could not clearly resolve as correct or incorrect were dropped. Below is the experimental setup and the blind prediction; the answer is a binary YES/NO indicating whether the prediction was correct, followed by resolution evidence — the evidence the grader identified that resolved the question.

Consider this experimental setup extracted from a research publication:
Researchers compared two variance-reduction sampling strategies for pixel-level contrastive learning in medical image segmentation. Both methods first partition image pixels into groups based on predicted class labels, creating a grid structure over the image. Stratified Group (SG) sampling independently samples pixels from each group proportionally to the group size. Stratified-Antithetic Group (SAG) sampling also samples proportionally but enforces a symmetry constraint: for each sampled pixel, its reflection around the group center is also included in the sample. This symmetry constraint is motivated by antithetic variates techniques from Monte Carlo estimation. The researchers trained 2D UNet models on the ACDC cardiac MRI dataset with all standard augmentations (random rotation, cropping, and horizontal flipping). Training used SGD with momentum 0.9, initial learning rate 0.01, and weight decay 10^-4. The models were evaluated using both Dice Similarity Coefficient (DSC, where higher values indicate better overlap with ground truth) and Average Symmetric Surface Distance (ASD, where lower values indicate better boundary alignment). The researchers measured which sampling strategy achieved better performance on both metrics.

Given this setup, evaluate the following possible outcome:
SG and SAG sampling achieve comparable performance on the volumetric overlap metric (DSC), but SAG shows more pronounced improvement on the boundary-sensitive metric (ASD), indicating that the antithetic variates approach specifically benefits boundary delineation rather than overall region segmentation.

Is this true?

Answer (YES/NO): NO